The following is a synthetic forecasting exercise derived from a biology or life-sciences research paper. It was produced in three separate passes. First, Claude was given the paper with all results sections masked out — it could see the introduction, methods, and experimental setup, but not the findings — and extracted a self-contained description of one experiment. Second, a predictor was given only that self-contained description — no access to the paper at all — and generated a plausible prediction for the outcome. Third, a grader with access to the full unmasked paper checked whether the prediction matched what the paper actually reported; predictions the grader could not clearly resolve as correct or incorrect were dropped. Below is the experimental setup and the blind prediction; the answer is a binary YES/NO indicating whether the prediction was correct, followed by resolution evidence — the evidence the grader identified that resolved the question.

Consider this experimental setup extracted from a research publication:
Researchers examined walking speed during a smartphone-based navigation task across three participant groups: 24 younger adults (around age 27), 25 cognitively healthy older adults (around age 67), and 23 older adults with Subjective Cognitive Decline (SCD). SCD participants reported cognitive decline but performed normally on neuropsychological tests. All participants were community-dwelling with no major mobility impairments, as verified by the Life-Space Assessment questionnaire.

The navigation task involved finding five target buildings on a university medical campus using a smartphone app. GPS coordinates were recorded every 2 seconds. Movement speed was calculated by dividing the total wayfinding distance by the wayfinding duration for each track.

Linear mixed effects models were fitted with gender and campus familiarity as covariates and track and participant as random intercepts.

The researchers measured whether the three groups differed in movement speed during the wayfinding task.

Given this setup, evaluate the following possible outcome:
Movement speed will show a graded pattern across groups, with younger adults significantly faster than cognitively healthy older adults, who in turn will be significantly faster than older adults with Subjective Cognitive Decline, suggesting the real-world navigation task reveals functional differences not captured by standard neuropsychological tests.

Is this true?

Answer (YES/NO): NO